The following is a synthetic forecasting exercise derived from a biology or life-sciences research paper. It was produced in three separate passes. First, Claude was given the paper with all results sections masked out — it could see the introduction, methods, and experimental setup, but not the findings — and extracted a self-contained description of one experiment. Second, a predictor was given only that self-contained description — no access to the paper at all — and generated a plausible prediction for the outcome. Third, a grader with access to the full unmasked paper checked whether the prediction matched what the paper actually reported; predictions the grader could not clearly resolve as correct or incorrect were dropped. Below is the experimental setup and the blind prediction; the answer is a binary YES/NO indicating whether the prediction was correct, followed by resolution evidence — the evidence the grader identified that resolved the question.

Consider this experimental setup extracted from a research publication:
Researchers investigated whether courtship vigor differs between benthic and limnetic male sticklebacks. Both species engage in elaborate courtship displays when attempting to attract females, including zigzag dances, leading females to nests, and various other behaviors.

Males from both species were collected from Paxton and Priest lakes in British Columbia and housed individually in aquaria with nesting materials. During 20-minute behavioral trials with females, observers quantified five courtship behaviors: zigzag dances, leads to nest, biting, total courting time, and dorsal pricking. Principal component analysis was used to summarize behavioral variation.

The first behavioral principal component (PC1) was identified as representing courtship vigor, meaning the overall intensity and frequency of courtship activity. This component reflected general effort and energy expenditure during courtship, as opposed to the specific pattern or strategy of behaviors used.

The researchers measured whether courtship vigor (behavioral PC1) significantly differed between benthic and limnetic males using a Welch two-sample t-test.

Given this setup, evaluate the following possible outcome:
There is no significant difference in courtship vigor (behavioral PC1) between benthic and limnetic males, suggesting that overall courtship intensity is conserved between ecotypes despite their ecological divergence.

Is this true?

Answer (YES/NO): YES